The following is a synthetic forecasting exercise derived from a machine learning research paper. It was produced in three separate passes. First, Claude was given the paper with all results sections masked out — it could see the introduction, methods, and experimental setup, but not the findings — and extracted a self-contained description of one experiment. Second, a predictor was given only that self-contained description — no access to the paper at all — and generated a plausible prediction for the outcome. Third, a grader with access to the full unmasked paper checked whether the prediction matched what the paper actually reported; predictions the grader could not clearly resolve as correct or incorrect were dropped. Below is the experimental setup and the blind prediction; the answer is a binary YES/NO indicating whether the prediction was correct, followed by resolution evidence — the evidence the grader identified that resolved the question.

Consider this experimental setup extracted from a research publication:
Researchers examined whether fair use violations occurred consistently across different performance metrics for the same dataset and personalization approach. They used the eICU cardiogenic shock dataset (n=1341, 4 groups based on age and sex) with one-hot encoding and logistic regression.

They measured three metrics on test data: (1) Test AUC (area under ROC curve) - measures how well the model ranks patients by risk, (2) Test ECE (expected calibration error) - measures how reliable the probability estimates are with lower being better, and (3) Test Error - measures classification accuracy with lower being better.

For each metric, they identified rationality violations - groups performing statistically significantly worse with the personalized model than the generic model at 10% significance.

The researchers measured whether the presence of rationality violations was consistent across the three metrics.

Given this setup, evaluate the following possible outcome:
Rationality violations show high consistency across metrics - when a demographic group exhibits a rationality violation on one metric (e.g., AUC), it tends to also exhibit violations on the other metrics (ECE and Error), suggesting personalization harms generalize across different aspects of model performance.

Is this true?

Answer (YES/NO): NO